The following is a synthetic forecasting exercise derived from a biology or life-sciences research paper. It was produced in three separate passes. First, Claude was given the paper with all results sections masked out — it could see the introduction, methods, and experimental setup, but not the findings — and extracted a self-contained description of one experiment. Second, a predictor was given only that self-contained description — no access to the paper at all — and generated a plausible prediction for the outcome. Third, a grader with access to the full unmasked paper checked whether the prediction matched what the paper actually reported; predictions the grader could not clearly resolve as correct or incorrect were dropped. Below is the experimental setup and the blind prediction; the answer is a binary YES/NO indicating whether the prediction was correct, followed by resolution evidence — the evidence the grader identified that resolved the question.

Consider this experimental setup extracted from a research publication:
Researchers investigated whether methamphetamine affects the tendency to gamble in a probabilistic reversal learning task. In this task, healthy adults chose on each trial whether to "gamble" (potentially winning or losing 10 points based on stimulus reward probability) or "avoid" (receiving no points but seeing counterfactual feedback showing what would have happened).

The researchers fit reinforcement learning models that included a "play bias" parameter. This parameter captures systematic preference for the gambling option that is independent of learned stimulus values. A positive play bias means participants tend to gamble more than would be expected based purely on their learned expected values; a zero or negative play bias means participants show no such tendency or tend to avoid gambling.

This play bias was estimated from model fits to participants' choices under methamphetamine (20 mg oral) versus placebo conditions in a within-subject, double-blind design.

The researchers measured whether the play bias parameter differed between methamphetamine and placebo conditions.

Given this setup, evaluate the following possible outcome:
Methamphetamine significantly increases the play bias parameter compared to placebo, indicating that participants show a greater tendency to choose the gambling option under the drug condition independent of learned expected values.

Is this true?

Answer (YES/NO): NO